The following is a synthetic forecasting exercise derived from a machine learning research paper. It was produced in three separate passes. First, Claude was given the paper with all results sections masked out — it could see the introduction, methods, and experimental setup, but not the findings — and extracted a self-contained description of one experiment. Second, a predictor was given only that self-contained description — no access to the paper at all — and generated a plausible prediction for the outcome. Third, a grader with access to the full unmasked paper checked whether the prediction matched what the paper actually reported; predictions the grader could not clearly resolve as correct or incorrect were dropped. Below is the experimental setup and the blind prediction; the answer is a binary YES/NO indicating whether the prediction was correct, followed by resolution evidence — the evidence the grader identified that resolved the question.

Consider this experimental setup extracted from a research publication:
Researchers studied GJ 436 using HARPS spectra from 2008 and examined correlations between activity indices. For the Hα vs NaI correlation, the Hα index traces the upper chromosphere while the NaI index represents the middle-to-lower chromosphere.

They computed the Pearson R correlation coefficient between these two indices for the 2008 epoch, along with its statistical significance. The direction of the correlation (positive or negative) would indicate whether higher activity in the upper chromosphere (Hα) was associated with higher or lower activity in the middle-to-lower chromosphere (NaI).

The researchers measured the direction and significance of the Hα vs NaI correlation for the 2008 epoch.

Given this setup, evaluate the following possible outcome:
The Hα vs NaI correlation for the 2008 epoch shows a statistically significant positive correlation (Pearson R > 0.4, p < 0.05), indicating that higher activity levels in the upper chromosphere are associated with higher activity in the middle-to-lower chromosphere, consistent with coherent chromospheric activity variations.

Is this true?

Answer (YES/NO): NO